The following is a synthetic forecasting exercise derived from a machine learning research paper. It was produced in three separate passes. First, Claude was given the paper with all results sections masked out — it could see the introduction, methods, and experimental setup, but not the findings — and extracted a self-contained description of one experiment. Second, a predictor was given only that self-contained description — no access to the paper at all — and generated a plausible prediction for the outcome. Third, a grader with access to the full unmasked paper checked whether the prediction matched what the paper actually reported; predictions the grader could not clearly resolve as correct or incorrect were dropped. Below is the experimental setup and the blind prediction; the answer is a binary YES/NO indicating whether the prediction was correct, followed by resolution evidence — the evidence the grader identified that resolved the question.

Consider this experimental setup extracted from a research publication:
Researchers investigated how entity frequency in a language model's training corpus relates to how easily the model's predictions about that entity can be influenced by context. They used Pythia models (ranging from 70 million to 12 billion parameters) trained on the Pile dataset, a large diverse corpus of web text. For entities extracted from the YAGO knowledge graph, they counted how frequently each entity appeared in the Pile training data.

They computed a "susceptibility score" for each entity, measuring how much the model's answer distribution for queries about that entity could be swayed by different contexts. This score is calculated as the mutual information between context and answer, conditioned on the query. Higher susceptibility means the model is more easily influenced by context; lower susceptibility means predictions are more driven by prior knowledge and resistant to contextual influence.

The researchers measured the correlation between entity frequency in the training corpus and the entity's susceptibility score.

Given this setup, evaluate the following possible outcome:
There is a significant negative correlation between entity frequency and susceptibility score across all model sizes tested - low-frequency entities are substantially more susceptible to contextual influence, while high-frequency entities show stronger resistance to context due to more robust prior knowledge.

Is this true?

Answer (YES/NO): YES